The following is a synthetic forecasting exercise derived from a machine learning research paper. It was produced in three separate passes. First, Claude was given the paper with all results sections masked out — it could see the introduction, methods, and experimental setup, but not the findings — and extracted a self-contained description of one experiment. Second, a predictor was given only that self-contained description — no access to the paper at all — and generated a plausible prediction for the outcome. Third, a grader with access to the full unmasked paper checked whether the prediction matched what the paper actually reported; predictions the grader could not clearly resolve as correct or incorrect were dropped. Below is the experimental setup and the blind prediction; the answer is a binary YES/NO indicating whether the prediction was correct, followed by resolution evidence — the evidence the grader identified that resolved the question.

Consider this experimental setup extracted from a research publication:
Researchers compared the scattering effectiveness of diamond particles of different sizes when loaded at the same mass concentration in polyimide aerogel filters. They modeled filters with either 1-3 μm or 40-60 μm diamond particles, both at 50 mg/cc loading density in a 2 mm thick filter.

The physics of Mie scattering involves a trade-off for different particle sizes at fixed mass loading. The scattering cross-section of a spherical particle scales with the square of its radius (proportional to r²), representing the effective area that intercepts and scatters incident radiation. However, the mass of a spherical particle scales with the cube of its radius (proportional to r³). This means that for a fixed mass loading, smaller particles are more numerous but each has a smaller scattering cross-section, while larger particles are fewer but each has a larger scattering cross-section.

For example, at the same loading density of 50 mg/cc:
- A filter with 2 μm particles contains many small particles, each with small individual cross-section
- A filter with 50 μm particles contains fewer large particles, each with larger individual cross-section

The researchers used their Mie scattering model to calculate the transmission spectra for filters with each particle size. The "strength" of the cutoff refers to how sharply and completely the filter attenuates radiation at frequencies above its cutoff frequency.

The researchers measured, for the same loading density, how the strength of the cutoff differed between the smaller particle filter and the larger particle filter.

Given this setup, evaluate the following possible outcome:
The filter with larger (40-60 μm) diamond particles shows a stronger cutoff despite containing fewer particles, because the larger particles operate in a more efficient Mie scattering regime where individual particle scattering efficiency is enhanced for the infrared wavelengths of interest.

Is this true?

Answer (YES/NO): NO